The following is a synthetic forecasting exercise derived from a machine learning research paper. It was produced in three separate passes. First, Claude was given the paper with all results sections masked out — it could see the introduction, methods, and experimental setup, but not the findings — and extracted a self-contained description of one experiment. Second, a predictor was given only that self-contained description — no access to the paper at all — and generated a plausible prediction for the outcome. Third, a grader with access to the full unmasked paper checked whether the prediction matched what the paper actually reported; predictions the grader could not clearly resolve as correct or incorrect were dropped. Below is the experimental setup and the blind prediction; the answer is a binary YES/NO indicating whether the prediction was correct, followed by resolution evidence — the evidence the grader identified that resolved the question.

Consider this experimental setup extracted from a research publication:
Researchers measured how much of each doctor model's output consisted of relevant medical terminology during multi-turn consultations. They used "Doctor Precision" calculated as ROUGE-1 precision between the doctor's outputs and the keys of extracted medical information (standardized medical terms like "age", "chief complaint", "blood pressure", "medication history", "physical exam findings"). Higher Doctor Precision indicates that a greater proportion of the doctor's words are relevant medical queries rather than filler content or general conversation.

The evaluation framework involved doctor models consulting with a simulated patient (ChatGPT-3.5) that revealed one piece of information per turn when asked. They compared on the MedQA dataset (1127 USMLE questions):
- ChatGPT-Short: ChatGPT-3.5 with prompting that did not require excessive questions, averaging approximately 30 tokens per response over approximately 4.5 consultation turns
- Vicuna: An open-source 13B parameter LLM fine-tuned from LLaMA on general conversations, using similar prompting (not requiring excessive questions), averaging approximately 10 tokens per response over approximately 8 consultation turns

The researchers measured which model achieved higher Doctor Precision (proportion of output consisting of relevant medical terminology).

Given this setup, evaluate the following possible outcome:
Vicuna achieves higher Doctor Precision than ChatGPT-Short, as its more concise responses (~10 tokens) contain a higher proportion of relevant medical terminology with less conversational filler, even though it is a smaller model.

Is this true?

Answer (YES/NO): NO